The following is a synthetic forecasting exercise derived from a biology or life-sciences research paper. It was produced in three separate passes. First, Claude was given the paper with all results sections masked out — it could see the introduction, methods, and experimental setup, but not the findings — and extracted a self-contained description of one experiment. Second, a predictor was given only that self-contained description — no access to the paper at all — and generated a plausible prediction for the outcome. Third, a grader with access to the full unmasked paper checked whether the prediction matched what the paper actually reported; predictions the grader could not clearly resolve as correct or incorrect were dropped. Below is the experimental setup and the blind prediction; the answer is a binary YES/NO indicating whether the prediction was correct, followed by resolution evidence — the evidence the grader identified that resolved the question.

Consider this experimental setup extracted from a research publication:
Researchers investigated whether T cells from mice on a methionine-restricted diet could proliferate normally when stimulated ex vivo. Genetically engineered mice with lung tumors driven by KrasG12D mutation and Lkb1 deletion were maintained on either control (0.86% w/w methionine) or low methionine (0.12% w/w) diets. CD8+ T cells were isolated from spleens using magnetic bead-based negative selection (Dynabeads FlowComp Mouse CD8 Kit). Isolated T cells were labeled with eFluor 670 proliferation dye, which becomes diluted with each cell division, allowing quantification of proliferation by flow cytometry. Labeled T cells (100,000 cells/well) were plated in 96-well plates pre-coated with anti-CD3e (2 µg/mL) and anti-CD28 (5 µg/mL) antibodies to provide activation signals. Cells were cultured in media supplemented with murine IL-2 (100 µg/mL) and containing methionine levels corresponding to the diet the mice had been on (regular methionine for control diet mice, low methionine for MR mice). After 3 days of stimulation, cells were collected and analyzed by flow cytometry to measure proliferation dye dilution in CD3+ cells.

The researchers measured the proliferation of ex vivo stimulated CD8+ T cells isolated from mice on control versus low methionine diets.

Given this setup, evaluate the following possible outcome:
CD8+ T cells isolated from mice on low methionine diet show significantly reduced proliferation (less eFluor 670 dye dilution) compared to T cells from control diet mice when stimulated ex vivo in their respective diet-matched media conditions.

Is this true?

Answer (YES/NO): NO